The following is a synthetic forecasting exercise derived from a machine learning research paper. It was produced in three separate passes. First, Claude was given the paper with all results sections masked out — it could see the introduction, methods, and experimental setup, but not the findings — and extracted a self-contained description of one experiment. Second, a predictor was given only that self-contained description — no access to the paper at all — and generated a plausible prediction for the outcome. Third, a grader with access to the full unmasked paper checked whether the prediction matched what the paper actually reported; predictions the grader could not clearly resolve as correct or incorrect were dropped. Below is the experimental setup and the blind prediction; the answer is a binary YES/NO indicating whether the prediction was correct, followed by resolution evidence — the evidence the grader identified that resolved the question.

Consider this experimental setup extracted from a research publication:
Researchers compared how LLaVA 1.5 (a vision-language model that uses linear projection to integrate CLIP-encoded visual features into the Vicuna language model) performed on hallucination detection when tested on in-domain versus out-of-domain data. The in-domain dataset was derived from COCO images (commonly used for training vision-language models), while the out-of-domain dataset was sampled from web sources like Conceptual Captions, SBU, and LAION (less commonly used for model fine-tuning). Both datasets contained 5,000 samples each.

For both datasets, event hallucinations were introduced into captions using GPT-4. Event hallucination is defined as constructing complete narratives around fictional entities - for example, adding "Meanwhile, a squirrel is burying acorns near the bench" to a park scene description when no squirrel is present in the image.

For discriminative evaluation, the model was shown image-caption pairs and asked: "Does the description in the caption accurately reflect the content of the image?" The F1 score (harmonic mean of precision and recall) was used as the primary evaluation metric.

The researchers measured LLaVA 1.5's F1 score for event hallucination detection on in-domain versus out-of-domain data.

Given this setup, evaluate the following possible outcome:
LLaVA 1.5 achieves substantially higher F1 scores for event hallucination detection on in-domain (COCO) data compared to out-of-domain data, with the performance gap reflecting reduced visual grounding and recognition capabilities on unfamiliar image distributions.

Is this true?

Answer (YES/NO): YES